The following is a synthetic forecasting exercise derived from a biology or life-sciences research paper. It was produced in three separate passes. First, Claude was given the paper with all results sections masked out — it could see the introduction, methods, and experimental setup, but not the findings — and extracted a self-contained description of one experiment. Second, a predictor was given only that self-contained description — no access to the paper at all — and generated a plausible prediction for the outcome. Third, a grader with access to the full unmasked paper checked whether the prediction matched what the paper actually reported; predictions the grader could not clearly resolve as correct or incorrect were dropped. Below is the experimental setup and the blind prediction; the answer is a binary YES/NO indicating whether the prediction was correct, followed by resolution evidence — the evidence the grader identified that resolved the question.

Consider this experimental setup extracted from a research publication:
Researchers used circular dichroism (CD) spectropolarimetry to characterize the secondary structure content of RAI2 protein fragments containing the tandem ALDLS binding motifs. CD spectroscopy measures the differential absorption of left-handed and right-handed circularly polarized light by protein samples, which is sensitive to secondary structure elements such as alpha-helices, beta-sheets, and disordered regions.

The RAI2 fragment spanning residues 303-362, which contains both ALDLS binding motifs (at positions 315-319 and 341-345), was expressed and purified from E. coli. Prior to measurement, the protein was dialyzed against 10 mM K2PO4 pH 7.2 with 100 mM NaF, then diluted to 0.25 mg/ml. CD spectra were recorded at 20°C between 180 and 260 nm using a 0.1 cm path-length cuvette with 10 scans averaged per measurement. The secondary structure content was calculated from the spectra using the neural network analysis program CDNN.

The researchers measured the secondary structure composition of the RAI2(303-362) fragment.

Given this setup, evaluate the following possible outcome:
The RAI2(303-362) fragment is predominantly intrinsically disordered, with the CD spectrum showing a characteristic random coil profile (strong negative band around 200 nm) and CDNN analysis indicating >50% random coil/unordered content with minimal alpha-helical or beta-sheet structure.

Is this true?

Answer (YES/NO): YES